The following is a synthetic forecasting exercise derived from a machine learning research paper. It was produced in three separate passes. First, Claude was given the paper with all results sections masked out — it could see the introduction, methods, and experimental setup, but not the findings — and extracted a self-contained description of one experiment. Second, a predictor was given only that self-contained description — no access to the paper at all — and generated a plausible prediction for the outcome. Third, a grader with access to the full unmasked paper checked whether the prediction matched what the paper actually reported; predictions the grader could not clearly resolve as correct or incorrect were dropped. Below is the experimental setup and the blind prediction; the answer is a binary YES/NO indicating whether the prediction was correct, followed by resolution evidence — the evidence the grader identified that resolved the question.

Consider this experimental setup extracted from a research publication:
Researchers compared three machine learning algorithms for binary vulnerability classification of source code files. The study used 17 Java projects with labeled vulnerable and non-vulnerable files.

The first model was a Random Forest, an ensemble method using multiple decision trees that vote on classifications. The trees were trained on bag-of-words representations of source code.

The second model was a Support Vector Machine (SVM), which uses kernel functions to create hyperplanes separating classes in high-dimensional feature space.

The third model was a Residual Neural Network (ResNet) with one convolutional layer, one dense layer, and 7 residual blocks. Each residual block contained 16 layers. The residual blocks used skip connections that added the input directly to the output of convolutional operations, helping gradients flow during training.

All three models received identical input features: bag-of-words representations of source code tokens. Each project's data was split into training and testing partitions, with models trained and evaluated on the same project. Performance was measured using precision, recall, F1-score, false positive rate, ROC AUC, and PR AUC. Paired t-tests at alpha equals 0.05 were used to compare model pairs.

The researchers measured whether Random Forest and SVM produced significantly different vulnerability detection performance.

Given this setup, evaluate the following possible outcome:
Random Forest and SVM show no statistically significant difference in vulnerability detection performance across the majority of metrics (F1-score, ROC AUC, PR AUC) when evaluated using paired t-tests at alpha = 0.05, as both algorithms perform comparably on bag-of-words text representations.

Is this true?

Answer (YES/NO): NO